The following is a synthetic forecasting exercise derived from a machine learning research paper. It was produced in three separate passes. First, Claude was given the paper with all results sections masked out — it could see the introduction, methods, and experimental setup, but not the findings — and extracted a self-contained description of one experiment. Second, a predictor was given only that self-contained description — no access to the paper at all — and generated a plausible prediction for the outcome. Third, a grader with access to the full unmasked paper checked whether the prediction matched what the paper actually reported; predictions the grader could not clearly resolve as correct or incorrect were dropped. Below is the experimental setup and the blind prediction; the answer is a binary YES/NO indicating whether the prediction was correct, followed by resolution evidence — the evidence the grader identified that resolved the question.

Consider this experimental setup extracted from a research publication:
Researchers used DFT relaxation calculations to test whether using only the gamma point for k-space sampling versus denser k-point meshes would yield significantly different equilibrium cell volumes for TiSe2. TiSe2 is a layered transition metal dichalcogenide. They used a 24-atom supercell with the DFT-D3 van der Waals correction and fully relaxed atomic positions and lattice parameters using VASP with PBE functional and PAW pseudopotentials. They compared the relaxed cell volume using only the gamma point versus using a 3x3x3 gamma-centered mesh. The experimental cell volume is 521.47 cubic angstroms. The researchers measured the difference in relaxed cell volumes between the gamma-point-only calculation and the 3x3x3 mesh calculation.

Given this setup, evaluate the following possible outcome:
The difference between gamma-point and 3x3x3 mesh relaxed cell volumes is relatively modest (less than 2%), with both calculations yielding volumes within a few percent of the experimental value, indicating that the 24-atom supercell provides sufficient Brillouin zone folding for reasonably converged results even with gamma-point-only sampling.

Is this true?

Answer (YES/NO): NO